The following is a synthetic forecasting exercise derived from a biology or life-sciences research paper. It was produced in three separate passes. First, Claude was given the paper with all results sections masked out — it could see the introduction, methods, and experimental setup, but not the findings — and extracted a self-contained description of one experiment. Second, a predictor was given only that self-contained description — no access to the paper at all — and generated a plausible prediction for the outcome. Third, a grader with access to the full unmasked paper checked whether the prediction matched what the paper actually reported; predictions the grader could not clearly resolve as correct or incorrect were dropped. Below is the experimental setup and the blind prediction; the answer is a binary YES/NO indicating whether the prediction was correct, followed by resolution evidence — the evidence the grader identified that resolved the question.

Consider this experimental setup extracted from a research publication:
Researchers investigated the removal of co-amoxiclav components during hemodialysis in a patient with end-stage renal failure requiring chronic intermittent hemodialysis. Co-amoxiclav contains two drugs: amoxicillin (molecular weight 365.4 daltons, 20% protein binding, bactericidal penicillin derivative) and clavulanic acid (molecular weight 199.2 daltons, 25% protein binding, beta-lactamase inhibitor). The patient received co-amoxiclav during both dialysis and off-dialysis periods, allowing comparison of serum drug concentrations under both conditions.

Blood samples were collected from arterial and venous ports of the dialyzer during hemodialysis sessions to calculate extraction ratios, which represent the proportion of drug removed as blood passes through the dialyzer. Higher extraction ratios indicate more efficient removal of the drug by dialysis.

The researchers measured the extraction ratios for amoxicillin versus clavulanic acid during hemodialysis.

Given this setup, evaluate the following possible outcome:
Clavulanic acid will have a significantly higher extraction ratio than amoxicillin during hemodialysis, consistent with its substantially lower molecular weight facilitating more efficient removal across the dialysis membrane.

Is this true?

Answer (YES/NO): YES